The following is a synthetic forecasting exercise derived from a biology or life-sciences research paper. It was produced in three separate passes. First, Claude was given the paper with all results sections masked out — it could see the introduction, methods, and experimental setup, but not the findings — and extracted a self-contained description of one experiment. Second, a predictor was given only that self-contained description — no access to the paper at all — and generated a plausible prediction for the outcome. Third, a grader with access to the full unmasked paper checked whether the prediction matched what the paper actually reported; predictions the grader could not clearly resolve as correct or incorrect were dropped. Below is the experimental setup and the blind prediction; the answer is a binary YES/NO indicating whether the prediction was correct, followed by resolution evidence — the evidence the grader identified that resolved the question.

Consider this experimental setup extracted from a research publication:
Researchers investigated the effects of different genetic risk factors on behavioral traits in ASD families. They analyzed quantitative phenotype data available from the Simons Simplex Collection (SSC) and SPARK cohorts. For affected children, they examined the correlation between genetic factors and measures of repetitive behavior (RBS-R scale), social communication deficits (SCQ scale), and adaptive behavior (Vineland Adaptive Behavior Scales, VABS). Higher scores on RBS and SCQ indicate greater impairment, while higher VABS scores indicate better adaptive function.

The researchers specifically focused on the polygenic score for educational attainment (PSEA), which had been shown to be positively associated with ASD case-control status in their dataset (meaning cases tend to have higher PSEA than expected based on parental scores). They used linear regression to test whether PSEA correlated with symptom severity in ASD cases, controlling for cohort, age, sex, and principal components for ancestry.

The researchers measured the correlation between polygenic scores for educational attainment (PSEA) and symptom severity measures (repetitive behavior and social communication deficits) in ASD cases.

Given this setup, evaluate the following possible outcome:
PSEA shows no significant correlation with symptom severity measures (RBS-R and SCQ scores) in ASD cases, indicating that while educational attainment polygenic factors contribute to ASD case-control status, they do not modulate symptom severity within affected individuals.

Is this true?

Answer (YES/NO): NO